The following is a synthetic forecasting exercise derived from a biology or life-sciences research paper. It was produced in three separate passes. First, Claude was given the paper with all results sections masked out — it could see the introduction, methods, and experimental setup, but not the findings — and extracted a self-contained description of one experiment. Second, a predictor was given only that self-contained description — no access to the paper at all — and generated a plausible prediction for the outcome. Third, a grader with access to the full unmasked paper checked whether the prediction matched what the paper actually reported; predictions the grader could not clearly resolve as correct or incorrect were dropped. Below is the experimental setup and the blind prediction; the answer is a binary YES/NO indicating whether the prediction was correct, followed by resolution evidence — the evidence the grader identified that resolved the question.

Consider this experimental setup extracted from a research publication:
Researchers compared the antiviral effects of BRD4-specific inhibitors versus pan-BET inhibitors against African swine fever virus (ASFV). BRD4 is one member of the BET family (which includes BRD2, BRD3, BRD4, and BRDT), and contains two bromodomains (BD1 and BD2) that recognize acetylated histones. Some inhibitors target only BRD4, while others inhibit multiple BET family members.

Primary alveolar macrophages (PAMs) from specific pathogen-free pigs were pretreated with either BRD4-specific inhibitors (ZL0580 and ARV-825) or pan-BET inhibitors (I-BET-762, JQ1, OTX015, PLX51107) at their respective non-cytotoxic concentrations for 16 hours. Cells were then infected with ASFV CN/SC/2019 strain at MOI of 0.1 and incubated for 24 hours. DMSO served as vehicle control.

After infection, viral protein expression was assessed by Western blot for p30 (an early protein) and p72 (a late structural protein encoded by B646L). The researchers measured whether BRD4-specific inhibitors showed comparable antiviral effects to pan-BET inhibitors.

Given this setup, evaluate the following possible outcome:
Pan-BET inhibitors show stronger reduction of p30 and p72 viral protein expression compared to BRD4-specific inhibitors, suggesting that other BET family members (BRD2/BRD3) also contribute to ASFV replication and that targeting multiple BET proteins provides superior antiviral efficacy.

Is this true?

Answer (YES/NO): NO